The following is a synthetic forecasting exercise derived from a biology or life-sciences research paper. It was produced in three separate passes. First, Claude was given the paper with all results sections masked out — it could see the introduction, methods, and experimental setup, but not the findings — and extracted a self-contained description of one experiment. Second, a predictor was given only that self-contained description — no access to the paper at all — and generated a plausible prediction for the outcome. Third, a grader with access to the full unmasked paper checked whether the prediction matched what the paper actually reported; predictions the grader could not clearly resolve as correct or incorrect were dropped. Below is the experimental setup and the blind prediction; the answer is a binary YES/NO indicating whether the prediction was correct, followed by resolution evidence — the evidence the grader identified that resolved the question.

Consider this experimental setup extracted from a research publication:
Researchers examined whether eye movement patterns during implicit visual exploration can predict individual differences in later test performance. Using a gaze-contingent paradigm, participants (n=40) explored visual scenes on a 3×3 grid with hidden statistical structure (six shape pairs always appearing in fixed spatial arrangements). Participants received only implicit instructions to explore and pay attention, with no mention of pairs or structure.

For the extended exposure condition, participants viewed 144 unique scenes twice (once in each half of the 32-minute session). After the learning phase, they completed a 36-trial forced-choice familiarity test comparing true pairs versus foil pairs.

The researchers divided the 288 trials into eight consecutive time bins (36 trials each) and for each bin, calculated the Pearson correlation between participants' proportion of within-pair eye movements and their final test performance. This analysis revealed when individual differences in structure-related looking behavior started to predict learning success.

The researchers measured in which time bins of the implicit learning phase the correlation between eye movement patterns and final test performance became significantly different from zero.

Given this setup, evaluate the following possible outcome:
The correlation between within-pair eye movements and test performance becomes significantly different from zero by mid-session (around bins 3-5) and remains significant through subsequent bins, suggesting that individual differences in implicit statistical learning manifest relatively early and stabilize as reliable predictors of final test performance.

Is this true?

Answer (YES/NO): NO